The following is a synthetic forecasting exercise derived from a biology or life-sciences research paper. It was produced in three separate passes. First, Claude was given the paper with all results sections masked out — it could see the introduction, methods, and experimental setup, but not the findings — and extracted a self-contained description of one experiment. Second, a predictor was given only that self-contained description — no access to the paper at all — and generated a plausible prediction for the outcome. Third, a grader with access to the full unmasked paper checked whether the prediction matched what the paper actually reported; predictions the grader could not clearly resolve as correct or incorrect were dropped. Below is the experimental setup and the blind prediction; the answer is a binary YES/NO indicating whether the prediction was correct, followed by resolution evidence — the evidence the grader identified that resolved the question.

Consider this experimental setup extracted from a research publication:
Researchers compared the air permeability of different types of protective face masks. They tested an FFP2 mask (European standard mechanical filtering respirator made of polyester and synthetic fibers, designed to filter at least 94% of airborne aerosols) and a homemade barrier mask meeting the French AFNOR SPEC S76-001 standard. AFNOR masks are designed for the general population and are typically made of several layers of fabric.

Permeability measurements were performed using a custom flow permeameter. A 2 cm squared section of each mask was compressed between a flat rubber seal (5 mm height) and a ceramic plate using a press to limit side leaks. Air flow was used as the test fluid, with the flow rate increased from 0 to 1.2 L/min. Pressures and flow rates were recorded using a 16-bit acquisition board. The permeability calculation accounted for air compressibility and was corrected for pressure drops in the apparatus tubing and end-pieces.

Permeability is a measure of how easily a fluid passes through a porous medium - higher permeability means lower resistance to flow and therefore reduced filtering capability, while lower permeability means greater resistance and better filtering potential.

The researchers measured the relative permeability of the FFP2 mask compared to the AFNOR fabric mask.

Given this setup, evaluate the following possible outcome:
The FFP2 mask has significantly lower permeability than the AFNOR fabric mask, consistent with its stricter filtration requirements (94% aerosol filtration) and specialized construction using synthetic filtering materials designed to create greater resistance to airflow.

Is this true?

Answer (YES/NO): YES